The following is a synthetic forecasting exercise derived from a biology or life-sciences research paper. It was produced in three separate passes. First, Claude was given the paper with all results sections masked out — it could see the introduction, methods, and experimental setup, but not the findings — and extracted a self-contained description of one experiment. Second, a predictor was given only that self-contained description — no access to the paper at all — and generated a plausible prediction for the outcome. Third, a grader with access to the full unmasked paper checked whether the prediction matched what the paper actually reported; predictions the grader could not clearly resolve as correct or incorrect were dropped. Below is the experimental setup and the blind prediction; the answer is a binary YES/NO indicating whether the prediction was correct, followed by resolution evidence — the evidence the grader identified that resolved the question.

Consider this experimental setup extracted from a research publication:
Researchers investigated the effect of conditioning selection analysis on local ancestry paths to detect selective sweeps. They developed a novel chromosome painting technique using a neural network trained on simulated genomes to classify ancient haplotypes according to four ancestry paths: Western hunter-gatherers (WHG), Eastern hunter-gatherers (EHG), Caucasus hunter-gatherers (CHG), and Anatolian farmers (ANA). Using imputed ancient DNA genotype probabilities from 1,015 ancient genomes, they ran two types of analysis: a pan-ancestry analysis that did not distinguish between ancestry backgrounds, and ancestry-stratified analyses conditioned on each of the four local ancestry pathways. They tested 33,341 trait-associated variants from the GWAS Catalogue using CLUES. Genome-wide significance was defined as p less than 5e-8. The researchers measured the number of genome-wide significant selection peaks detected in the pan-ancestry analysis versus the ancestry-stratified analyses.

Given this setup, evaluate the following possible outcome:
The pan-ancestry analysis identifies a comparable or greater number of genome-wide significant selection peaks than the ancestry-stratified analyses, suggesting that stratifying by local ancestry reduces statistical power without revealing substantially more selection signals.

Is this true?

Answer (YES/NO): NO